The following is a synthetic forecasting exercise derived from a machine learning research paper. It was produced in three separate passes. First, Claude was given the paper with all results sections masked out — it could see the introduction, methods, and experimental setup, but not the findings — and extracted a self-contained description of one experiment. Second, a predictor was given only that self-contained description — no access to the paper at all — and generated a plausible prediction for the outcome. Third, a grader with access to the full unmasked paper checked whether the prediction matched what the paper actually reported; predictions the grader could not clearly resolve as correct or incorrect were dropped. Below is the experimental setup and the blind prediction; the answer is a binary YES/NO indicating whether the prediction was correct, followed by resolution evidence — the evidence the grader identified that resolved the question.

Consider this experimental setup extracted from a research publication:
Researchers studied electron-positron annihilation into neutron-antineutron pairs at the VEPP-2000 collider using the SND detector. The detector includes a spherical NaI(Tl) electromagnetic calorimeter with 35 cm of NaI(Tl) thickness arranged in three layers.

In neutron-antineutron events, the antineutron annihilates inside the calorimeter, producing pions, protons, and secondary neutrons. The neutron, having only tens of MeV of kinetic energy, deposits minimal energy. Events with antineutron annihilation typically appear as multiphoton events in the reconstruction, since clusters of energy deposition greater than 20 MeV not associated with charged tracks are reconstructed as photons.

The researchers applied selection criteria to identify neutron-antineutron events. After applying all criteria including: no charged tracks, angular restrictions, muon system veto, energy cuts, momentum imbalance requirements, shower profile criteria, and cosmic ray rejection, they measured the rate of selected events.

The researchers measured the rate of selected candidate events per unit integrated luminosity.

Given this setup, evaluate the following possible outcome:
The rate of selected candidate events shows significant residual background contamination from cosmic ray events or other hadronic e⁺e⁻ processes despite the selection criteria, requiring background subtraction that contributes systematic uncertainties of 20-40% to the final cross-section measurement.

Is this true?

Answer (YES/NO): NO